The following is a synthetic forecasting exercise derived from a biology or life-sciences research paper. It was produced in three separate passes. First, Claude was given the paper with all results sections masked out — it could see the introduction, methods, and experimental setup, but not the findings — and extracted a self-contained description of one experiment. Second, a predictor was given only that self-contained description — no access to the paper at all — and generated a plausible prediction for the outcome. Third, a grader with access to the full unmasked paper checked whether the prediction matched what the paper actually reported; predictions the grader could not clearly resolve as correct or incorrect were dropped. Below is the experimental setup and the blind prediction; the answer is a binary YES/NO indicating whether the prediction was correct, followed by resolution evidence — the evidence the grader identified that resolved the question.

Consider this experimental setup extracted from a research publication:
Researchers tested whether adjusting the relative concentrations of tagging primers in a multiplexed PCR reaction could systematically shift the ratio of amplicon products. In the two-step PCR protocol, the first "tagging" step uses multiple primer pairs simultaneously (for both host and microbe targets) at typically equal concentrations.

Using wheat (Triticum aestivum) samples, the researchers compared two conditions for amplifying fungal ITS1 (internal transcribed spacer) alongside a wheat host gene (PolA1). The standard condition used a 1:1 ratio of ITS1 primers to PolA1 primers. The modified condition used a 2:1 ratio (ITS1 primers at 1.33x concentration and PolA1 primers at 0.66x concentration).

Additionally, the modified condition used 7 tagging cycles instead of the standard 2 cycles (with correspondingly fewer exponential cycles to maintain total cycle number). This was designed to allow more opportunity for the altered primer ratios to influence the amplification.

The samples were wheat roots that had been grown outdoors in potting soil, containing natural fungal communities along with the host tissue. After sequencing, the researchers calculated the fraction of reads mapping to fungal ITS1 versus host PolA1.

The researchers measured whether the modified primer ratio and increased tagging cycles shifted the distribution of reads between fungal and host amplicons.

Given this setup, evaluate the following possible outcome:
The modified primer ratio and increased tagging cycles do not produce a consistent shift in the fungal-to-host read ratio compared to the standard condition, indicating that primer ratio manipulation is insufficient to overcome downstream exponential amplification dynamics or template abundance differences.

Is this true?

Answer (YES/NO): NO